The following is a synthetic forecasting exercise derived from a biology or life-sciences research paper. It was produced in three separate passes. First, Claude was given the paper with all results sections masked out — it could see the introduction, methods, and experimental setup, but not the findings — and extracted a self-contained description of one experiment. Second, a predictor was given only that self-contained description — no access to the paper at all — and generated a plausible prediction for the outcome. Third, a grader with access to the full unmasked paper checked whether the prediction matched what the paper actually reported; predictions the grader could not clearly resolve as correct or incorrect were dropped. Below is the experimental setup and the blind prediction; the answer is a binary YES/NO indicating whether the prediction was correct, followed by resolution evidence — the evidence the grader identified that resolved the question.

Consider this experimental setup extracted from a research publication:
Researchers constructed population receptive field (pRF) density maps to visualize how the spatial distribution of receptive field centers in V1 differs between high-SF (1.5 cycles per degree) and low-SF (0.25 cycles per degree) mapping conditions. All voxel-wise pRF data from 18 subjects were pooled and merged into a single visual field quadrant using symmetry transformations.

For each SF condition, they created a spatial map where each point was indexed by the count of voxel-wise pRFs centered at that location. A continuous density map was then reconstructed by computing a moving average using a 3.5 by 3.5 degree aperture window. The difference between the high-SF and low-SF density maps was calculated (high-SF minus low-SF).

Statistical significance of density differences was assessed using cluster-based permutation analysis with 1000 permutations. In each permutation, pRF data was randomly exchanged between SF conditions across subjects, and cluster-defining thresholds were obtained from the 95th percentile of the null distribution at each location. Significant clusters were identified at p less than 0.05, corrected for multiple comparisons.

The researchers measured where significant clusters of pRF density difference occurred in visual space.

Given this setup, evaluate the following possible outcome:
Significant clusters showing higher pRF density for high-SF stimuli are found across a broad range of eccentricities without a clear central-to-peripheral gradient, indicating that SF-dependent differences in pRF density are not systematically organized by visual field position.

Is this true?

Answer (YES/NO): NO